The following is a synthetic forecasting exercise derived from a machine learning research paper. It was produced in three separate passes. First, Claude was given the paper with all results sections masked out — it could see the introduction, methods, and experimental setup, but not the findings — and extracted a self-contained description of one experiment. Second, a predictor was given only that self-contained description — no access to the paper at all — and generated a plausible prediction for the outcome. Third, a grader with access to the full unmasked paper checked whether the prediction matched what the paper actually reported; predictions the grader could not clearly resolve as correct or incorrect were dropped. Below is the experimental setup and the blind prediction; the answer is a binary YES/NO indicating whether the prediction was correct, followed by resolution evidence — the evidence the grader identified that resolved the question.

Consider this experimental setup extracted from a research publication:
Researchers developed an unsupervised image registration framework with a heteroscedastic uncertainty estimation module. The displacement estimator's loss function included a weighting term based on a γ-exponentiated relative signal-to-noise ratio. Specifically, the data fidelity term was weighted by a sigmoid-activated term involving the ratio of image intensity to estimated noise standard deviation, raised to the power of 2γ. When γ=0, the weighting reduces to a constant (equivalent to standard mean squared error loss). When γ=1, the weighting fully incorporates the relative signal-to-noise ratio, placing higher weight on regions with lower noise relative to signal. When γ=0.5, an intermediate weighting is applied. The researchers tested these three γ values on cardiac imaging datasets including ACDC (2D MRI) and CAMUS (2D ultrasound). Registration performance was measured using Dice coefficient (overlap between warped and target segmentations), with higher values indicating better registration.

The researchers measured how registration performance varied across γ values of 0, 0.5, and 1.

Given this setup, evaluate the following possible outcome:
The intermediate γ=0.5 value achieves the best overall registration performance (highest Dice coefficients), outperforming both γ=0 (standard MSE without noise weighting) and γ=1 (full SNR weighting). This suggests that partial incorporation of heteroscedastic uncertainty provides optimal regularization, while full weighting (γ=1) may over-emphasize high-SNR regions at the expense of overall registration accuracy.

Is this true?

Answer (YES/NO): YES